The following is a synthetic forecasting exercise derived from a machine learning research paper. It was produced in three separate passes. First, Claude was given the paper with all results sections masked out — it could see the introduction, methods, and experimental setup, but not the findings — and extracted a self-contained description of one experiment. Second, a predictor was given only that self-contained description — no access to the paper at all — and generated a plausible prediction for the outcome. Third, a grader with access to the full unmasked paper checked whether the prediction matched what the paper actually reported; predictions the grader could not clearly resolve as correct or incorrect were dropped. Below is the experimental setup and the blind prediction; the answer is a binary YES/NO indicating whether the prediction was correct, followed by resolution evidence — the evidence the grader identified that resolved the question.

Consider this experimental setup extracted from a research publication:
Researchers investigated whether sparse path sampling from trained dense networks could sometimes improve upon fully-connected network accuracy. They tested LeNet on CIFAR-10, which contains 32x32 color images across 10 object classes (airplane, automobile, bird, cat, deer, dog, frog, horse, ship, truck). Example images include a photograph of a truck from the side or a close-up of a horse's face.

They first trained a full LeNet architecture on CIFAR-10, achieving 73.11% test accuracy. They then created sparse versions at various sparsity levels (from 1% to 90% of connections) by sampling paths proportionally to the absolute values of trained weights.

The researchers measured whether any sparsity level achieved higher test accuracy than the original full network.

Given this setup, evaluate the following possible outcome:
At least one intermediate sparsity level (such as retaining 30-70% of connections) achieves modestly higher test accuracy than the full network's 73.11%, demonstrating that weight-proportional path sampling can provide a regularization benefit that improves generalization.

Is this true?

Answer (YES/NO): YES